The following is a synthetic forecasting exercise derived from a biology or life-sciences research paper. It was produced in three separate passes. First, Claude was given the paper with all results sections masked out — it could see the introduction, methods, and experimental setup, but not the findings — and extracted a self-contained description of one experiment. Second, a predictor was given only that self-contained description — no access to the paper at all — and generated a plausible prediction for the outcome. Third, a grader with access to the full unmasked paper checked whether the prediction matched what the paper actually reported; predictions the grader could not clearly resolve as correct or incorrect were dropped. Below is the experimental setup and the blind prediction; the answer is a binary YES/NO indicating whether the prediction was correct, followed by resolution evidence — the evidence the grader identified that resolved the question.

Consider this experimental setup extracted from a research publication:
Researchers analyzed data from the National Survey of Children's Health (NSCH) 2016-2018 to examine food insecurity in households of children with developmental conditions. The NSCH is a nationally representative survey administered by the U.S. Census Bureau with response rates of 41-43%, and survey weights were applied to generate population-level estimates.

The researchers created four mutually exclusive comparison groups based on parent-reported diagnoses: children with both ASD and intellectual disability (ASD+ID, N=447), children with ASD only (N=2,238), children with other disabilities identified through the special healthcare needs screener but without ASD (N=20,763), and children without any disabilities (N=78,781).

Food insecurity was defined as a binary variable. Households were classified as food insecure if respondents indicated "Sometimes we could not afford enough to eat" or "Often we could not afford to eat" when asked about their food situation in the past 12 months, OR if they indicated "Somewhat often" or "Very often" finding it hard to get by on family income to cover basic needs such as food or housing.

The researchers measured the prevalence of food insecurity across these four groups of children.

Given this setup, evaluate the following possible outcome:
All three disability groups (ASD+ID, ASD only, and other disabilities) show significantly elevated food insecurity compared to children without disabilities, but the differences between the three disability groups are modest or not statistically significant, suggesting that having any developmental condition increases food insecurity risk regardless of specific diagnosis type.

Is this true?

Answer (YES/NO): NO